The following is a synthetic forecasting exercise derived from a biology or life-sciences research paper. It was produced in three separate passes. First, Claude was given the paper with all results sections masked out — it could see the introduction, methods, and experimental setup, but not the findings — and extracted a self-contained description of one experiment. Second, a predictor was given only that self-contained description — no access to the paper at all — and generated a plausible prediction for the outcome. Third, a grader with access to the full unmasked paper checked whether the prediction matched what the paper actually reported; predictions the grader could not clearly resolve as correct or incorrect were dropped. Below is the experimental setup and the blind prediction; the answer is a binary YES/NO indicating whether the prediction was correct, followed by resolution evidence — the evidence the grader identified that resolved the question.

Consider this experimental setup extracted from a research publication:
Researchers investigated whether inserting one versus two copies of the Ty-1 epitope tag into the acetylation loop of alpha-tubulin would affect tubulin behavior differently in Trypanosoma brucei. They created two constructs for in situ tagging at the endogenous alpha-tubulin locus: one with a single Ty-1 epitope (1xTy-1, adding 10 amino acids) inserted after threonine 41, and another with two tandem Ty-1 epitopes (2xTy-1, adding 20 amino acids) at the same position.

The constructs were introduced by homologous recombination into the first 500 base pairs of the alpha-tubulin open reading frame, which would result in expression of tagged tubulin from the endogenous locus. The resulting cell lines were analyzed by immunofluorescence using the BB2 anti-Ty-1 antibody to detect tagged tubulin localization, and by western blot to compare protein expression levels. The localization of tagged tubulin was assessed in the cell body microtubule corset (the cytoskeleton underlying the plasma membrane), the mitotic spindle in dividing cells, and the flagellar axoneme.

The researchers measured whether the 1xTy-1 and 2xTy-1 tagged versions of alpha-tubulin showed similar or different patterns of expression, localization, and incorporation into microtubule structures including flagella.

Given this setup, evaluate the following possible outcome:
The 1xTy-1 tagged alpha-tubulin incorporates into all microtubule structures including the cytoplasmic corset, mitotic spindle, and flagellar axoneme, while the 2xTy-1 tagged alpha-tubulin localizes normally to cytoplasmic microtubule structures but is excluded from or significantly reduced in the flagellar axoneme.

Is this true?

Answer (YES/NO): NO